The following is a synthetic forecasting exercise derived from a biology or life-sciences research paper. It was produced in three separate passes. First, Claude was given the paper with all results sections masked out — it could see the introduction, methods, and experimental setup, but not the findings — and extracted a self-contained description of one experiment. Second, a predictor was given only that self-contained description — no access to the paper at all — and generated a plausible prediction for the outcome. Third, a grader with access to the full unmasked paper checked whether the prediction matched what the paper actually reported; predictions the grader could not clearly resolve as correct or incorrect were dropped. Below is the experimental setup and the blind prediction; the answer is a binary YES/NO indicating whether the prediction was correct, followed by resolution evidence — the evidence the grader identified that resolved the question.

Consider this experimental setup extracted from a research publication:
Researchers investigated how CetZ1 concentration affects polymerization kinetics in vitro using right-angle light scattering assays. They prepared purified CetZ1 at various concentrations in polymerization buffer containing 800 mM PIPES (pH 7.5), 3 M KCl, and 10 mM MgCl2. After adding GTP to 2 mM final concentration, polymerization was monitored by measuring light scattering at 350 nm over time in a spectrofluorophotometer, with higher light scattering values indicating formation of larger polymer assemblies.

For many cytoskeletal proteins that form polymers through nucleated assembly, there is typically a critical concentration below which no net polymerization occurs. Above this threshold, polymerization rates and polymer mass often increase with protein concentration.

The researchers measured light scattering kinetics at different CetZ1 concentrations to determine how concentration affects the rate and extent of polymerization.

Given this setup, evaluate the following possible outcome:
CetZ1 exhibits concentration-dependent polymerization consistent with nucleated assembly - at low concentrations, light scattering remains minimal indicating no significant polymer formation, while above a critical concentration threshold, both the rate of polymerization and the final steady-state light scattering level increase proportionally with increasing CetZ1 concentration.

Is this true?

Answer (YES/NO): NO